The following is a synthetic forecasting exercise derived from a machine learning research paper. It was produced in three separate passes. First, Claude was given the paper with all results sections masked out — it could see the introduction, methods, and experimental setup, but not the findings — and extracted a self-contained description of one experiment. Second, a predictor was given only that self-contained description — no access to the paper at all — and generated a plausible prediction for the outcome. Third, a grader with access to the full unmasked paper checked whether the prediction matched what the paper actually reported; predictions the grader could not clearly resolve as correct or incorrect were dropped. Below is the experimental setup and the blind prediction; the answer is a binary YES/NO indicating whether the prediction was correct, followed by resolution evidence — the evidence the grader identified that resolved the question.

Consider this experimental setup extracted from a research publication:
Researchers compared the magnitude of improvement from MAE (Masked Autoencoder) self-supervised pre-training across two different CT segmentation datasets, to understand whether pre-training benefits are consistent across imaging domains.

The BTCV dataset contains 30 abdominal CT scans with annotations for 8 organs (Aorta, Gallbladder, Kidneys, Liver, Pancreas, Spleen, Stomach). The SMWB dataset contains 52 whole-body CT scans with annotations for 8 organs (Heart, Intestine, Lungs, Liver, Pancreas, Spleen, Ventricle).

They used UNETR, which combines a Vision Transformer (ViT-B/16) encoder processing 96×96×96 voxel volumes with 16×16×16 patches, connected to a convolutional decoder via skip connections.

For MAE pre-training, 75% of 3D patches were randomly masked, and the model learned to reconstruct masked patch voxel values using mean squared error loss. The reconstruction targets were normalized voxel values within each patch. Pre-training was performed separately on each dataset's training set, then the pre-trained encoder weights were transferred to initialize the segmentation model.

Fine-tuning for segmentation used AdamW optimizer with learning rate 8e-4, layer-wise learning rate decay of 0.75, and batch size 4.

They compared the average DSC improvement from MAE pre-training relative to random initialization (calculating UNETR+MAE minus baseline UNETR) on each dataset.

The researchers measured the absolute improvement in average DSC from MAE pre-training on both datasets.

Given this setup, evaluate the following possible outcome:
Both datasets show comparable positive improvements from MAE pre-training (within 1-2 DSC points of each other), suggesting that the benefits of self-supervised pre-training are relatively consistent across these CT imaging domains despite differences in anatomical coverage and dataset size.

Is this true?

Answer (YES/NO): NO